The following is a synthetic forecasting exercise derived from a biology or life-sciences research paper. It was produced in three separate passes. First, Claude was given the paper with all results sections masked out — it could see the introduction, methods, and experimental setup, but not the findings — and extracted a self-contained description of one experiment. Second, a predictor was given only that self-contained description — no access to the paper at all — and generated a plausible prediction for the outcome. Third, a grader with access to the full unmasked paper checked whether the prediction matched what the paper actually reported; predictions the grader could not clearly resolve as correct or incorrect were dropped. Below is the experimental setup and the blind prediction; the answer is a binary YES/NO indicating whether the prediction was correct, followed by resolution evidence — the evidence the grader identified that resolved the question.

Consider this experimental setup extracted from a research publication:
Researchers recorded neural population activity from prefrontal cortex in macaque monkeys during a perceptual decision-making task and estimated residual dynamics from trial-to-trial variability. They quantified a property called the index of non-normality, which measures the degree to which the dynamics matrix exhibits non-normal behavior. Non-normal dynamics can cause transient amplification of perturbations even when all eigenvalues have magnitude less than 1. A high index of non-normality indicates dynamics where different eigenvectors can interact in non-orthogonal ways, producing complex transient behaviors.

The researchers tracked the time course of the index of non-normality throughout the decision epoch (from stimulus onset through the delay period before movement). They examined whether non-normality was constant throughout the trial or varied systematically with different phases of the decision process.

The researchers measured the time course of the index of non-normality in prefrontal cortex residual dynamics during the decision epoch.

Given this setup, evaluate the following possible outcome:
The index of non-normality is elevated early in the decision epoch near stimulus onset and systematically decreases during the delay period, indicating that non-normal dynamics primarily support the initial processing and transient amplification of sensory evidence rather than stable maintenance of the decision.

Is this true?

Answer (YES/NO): NO